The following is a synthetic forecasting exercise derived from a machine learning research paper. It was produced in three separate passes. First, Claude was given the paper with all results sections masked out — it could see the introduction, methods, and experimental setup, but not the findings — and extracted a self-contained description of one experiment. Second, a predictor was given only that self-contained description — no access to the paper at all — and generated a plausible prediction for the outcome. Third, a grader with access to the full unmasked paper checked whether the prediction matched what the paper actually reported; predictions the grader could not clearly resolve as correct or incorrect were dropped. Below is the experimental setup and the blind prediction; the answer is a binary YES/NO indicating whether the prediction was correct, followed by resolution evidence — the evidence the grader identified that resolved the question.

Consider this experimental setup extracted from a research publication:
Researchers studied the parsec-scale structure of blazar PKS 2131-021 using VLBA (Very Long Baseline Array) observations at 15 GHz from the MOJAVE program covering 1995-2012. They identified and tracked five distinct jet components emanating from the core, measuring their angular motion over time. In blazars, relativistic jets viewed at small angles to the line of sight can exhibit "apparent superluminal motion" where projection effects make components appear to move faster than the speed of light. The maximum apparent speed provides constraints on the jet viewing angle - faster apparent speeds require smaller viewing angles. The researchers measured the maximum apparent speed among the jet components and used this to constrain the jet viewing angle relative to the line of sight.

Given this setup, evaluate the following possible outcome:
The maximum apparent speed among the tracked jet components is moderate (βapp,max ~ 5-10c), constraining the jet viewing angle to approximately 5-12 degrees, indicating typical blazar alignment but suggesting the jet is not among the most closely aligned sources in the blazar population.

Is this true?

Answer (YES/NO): NO